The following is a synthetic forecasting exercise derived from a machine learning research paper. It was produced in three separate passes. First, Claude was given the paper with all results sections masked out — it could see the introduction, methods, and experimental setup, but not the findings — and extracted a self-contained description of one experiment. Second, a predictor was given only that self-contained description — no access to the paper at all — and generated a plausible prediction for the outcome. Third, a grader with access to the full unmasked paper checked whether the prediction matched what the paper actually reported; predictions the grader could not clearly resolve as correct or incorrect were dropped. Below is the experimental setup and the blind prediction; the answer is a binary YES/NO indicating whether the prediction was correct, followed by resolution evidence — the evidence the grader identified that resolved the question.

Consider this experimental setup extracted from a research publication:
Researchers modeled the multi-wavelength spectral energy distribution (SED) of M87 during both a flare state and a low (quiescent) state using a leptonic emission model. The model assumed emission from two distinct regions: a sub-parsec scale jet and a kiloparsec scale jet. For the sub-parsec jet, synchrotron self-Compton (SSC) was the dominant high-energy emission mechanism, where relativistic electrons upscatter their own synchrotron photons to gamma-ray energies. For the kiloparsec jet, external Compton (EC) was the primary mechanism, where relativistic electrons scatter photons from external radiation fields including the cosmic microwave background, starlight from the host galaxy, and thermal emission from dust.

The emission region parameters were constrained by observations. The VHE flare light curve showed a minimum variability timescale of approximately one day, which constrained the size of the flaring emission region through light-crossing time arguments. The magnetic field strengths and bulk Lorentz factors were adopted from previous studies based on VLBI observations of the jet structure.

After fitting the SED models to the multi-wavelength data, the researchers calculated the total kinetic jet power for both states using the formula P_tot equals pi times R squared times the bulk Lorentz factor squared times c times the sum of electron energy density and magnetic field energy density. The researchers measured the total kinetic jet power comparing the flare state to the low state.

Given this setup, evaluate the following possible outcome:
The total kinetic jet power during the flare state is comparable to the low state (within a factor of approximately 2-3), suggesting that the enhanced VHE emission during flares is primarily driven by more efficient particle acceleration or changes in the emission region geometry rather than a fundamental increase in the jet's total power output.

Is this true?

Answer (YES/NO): YES